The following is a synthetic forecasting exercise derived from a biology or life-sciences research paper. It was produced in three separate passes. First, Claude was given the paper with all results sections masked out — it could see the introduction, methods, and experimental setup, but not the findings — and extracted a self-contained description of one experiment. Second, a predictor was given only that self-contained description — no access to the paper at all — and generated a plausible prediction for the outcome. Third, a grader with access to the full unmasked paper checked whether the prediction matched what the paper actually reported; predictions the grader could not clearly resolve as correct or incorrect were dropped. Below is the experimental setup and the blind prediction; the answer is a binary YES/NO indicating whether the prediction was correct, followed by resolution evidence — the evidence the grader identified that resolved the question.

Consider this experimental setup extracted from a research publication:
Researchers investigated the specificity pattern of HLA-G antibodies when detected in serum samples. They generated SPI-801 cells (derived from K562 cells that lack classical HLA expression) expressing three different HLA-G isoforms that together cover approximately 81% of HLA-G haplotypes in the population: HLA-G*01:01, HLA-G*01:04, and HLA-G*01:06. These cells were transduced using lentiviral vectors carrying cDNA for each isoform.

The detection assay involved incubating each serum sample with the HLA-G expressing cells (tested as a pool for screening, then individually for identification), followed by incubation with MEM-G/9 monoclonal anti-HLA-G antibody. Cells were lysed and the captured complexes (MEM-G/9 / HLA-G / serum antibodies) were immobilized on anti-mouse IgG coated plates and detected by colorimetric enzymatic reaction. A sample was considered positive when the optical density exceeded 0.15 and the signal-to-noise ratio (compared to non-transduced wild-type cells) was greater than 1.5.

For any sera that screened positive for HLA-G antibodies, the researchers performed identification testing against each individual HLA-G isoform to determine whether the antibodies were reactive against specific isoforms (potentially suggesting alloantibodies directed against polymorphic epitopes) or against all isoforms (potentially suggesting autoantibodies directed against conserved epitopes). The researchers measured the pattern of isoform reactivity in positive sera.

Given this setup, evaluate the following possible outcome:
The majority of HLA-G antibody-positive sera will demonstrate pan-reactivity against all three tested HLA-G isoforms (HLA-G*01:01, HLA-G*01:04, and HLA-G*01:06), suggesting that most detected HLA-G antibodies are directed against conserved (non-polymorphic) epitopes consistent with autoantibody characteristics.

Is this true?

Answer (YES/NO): YES